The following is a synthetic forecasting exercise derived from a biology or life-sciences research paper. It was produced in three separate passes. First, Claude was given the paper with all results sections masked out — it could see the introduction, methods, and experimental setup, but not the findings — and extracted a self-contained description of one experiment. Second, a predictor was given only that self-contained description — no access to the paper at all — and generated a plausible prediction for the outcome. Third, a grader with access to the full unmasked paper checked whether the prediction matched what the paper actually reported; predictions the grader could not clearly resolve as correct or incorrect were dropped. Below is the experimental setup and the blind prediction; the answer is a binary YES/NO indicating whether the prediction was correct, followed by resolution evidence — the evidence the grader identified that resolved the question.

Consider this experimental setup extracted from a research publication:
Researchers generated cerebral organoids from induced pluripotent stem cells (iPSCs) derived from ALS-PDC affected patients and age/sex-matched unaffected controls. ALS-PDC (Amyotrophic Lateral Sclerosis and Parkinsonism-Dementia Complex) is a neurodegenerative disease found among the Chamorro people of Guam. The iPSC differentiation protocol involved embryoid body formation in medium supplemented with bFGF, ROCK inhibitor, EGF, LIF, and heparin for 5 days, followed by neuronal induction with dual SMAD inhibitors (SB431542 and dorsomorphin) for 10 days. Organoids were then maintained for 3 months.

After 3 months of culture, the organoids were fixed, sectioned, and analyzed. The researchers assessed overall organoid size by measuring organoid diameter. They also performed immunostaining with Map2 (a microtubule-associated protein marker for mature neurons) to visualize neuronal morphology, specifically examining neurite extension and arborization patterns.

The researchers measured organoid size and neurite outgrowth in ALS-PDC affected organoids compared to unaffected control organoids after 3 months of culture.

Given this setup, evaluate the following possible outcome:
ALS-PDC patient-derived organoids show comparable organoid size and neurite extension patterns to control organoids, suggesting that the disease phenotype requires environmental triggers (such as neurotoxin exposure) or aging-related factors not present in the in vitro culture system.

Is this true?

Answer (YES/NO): NO